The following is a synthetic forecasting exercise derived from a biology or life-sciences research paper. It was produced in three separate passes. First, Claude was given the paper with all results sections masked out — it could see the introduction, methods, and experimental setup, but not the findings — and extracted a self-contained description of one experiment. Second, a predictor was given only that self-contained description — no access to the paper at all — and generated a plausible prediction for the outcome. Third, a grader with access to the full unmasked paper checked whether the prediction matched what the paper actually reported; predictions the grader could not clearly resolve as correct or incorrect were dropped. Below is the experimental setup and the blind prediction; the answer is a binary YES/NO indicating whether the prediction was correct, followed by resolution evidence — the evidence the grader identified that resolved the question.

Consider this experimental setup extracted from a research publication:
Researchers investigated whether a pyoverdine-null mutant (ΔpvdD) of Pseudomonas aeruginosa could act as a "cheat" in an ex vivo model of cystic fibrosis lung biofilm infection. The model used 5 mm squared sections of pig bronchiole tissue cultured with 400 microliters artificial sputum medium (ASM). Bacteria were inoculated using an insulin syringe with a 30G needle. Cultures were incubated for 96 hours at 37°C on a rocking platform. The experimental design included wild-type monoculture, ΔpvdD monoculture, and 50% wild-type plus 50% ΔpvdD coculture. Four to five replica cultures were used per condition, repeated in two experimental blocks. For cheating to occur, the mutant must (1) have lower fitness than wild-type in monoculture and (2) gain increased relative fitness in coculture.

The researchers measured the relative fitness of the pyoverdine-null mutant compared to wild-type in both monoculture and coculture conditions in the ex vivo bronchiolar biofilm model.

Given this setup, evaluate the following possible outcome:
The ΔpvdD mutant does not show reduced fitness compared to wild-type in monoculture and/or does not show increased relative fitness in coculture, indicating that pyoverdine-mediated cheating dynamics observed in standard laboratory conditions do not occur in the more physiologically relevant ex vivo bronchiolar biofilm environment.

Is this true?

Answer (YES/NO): YES